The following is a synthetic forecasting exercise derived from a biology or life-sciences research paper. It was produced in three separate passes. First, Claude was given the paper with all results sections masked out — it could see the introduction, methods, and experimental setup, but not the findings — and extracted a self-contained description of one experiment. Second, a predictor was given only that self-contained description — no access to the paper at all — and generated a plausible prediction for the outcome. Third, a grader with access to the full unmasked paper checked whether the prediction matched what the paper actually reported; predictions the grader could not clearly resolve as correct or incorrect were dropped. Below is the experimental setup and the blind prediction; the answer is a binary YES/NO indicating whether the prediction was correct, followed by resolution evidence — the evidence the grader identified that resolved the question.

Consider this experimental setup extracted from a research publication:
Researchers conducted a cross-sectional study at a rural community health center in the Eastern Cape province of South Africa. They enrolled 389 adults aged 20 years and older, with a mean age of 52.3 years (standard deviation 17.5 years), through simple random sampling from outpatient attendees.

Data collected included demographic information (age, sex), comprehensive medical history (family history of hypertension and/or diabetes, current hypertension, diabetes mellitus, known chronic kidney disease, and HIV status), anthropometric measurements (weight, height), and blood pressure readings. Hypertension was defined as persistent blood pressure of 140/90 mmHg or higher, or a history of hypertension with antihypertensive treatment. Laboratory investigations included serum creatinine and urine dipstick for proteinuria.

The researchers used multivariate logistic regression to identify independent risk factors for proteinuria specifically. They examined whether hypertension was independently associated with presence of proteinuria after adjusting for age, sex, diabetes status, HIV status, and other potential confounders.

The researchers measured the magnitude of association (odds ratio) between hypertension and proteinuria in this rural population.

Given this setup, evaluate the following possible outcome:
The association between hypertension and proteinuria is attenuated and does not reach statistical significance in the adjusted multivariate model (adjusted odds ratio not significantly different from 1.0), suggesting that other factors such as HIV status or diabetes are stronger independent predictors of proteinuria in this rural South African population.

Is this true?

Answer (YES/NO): NO